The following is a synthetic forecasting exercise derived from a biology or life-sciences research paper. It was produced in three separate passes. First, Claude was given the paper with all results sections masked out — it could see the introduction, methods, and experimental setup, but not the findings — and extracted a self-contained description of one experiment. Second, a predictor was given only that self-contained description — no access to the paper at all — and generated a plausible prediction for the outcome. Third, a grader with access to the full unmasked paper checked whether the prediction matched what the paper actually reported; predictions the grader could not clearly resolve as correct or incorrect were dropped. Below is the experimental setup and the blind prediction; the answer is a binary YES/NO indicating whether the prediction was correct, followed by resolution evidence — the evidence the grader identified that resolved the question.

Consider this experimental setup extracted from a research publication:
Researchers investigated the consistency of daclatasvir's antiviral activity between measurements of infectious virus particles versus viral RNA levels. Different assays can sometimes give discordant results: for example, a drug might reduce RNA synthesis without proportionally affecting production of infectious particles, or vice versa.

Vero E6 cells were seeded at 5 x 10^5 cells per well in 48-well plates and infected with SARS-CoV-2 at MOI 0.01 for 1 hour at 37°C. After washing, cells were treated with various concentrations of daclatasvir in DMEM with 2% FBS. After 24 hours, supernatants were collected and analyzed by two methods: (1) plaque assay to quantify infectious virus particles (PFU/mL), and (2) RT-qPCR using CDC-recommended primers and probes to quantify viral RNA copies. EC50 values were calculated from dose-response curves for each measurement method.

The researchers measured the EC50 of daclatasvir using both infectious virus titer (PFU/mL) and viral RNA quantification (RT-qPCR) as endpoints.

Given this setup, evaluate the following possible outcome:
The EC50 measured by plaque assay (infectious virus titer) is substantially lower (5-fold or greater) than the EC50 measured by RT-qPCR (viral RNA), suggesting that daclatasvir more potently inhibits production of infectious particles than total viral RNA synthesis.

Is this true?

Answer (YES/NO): NO